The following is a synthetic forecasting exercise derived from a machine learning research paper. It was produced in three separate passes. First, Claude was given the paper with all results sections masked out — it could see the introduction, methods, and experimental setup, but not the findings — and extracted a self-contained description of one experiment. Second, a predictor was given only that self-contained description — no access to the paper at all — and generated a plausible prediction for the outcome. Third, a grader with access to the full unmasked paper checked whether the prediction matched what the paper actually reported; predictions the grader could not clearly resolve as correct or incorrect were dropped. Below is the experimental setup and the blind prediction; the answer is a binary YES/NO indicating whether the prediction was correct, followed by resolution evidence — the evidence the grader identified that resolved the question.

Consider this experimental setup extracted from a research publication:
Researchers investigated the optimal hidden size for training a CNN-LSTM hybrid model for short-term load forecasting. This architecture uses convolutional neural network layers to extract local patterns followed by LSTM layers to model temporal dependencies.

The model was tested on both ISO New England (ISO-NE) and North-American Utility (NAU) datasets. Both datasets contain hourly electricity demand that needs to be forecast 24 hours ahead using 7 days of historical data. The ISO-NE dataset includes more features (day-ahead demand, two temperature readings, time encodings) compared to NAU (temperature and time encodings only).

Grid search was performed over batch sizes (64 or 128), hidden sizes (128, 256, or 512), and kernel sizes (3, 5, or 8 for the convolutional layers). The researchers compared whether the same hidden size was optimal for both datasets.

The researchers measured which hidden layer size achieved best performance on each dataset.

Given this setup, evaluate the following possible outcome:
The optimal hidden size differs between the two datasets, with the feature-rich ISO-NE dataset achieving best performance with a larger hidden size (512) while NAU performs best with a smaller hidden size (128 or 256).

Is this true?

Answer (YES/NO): NO